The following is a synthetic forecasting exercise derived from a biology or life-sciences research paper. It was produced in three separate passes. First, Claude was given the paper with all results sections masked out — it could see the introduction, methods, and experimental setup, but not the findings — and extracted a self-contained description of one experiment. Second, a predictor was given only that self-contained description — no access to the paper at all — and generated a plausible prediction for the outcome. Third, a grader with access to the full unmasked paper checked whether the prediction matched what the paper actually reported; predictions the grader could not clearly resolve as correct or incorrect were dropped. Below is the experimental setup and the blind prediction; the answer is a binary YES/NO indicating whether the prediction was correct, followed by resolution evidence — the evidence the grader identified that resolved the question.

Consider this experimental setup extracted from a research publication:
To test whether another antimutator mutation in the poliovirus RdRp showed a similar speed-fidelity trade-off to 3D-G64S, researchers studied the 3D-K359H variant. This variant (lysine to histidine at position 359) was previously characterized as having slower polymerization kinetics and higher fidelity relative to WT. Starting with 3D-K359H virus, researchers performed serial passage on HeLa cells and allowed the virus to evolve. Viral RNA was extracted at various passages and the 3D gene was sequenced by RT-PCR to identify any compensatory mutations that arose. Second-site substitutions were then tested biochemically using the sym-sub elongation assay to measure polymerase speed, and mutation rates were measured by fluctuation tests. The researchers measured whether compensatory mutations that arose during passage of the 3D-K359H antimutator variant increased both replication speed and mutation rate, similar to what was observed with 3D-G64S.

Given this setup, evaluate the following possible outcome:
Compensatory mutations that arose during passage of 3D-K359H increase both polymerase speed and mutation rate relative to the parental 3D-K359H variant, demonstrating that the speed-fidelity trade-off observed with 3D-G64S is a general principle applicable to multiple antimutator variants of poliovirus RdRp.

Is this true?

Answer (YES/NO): YES